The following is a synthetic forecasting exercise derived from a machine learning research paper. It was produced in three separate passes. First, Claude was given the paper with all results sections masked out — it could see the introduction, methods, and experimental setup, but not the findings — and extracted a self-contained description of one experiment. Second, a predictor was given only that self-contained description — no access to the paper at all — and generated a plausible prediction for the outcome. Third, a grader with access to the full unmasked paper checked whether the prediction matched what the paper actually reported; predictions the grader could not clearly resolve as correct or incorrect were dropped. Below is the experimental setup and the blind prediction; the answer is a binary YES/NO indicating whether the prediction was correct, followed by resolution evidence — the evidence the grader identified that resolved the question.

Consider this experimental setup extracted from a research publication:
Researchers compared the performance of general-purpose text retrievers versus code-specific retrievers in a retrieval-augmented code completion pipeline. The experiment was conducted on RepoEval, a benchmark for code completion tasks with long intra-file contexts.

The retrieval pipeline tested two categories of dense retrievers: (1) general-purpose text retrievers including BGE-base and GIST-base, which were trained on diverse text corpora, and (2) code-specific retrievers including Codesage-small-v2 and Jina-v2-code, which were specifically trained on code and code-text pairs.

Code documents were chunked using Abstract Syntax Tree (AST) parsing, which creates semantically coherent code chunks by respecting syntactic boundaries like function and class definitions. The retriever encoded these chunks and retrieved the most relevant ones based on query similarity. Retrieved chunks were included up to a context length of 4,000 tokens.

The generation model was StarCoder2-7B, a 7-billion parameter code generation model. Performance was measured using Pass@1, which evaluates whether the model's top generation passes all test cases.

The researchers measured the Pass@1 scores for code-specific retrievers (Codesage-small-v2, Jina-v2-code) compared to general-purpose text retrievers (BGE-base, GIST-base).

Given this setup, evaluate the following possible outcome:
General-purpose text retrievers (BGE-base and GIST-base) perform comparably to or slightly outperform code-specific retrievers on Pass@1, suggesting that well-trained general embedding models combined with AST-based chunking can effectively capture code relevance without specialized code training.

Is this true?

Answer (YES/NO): NO